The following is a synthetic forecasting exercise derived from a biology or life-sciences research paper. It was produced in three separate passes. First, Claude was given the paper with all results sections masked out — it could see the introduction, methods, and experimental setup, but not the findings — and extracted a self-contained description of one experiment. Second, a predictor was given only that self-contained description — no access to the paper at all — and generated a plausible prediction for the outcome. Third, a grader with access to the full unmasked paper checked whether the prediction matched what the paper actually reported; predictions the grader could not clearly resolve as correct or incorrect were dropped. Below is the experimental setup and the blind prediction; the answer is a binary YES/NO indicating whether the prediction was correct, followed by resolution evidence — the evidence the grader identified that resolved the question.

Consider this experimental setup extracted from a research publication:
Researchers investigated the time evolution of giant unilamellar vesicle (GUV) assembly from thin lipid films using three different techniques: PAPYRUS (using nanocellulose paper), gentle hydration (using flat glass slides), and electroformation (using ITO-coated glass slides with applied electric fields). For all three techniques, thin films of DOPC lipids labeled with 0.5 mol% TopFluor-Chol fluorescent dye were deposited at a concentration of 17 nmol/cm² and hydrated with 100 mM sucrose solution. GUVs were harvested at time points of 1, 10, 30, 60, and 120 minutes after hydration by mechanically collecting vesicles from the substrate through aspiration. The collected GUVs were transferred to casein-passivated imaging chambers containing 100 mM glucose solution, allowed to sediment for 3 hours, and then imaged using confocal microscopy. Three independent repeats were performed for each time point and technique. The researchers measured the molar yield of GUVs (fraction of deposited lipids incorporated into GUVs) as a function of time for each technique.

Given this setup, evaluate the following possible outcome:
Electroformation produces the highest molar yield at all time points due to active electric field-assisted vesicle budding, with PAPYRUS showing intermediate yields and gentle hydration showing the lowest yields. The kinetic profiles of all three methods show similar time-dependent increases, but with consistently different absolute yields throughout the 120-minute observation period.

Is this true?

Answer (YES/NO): NO